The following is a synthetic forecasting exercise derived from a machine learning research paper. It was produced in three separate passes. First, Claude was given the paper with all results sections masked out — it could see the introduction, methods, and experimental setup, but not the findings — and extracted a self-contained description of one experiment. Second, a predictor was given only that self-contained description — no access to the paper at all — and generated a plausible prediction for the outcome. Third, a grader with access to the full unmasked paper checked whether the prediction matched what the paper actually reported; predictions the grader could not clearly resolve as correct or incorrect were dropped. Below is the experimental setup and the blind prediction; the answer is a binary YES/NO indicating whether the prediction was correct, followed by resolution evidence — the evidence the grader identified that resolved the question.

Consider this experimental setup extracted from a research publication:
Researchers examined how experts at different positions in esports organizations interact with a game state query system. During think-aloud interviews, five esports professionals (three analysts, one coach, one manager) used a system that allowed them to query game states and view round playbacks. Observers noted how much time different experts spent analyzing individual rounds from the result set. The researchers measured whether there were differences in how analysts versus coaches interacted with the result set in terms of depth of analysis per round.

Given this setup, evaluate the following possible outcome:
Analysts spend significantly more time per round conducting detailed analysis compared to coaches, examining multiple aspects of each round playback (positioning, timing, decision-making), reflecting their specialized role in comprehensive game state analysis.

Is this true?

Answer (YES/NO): YES